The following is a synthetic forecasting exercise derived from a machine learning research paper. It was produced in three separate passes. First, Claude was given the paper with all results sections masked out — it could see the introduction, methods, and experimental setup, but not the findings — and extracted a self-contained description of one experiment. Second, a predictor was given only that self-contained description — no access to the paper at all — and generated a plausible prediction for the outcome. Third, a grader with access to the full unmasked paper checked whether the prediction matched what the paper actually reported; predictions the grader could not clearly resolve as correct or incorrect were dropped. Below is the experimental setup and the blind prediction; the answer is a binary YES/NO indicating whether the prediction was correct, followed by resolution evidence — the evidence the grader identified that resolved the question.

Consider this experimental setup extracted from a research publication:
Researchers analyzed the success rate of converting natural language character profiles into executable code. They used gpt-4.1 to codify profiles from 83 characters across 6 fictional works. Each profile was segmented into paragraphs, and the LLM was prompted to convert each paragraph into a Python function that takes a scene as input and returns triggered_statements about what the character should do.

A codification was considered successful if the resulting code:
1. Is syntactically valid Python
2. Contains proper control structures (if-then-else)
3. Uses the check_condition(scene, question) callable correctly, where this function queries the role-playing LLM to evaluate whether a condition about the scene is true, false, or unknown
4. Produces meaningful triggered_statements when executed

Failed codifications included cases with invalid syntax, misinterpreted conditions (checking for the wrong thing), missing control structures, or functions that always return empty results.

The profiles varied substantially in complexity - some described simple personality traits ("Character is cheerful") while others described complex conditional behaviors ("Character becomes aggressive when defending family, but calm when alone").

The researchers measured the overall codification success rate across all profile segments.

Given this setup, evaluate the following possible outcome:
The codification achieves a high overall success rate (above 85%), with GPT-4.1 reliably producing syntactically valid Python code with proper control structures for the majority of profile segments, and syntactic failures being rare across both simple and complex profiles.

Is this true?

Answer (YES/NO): NO